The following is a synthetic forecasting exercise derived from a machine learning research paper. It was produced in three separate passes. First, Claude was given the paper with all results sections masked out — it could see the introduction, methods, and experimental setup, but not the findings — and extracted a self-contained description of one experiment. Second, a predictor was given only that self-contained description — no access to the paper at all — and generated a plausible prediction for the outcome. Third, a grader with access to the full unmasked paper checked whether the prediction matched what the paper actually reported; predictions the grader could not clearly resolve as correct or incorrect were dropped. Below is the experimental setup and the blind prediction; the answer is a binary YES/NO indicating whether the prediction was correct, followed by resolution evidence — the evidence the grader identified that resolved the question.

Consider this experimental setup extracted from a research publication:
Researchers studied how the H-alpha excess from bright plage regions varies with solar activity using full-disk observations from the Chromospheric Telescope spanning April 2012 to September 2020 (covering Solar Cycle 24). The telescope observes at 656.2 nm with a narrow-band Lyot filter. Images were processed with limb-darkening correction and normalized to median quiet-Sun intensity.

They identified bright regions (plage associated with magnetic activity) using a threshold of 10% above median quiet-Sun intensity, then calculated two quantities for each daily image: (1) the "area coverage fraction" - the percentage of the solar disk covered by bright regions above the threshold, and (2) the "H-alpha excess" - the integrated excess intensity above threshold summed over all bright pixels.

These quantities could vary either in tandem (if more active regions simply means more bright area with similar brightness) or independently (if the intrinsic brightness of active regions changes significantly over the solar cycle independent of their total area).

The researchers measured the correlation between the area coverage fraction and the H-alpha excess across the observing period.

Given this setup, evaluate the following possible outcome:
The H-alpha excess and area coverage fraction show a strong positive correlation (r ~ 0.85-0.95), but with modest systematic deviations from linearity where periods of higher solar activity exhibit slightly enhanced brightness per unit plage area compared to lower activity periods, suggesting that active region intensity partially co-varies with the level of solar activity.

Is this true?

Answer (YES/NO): NO